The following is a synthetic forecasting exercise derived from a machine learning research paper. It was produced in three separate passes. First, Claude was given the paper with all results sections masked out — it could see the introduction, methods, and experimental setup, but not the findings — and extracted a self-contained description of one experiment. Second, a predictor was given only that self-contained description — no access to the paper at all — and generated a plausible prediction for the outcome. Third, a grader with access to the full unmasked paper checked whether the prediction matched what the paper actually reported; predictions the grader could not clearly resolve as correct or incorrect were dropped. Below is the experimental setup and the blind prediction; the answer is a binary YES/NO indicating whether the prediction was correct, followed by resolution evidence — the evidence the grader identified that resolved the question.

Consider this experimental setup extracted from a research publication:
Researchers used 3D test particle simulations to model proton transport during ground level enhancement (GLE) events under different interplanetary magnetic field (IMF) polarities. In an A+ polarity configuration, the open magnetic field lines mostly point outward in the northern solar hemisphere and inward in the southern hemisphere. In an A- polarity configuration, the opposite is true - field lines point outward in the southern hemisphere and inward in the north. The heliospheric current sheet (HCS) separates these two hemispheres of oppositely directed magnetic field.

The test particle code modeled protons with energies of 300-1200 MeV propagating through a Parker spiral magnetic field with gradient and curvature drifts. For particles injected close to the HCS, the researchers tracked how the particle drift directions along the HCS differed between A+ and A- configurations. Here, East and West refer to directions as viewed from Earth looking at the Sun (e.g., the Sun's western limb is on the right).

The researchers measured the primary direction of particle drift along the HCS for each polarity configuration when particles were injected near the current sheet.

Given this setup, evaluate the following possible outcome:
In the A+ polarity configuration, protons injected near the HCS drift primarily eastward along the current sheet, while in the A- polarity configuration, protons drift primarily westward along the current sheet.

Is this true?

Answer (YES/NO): NO